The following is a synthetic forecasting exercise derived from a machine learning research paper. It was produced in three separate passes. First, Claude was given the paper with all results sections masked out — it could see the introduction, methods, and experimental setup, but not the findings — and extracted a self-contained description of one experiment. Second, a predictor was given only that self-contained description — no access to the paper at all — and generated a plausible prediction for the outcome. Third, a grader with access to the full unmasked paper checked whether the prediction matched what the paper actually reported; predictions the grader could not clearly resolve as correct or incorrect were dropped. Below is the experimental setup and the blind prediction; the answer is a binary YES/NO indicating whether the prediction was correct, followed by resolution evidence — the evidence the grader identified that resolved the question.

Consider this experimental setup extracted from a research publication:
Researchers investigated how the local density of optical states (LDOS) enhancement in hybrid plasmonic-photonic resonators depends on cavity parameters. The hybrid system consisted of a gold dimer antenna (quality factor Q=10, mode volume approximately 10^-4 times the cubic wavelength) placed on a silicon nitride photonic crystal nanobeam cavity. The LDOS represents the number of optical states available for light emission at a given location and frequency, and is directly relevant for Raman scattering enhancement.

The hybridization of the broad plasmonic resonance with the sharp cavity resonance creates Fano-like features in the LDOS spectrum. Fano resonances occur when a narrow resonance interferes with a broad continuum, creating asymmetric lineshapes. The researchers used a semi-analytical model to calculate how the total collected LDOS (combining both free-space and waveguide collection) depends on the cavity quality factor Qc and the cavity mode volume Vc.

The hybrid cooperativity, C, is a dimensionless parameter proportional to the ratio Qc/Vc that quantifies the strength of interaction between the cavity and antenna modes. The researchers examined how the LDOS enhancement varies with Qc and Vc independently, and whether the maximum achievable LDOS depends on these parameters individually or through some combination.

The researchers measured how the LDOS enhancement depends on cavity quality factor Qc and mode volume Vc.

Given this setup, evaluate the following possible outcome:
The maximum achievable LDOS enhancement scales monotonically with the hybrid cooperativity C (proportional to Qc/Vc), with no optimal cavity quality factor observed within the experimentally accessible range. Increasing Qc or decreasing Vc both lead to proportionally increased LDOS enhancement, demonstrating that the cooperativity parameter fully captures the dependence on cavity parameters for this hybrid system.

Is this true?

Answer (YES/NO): YES